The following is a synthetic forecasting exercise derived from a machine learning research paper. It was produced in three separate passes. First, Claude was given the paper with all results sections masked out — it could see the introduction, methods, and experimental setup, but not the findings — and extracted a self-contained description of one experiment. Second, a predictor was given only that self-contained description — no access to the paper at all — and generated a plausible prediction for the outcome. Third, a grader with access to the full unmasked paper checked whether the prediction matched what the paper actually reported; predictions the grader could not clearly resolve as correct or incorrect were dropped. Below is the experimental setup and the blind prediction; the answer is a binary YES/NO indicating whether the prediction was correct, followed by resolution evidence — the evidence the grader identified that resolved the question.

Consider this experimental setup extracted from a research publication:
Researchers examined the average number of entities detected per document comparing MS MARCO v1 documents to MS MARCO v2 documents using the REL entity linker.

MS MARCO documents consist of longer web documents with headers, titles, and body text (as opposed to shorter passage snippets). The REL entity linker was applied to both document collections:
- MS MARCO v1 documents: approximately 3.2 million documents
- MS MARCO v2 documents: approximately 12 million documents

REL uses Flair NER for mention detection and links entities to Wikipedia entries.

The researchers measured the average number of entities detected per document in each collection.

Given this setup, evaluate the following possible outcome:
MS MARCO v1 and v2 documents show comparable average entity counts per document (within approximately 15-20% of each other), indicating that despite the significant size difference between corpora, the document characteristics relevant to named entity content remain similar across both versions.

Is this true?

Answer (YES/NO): NO